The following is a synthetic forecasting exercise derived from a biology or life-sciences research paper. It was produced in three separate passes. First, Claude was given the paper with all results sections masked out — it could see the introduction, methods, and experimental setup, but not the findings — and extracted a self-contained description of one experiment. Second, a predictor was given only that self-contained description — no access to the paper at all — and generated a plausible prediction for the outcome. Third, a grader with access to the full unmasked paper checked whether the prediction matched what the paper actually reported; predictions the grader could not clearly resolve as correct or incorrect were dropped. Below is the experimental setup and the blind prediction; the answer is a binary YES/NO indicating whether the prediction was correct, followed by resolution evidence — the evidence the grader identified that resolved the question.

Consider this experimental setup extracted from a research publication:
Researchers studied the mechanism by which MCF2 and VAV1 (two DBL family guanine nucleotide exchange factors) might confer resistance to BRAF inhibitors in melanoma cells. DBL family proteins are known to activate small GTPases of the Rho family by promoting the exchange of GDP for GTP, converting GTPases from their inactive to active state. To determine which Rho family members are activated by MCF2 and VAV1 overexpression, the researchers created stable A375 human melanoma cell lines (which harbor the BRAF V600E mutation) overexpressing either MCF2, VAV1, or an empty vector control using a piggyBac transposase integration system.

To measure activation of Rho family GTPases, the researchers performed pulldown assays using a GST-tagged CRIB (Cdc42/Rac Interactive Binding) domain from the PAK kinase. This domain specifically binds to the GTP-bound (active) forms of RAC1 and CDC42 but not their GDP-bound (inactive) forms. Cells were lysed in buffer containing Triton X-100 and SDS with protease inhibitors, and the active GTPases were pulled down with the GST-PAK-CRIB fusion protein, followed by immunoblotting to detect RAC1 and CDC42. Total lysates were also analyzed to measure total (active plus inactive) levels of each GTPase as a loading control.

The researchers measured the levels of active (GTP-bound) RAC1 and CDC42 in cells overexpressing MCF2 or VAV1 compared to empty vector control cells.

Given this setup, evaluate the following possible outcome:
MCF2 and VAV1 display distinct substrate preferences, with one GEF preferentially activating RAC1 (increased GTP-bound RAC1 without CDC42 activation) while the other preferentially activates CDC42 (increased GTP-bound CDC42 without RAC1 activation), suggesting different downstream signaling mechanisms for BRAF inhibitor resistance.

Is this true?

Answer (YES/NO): NO